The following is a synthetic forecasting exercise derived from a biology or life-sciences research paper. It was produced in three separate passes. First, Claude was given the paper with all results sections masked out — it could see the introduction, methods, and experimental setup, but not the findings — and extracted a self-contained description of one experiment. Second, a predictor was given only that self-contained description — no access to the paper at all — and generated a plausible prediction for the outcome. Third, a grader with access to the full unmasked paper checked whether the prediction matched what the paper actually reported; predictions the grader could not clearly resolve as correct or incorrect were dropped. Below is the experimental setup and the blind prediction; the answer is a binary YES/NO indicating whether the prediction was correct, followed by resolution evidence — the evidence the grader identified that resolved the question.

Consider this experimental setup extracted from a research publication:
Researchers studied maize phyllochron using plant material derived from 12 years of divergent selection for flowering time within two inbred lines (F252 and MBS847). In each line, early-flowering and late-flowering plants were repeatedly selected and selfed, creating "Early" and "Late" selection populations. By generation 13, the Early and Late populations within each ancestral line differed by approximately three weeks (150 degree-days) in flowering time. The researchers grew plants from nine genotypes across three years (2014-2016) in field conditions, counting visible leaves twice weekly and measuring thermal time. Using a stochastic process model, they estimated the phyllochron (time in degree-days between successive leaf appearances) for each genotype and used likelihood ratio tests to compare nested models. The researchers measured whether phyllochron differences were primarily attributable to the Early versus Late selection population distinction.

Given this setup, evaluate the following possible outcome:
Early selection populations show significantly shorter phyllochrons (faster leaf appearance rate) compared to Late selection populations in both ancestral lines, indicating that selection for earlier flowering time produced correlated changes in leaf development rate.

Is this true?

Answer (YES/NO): NO